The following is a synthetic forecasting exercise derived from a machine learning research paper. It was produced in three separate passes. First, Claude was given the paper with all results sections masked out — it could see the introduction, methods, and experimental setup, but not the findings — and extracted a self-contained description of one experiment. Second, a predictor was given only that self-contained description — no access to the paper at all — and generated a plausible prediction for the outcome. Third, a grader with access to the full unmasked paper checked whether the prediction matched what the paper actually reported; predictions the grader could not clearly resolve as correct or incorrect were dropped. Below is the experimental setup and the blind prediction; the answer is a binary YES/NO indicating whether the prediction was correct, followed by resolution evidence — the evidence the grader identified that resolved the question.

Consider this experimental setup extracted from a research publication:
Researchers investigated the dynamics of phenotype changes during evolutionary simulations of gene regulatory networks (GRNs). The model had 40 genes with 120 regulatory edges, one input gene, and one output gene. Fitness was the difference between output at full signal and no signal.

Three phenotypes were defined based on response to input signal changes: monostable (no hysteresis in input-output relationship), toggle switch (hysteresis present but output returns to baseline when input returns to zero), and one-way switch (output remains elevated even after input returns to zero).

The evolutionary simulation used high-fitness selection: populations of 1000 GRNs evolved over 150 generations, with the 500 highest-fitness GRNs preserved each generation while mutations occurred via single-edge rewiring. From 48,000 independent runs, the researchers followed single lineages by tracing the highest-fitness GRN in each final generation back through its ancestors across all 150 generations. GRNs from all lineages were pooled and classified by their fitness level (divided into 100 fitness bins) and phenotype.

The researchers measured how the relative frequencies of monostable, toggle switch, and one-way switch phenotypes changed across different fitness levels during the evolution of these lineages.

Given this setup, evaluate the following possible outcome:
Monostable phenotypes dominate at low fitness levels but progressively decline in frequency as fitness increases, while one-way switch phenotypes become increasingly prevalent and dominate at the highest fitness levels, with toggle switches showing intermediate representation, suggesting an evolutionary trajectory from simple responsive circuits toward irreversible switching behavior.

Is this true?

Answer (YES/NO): NO